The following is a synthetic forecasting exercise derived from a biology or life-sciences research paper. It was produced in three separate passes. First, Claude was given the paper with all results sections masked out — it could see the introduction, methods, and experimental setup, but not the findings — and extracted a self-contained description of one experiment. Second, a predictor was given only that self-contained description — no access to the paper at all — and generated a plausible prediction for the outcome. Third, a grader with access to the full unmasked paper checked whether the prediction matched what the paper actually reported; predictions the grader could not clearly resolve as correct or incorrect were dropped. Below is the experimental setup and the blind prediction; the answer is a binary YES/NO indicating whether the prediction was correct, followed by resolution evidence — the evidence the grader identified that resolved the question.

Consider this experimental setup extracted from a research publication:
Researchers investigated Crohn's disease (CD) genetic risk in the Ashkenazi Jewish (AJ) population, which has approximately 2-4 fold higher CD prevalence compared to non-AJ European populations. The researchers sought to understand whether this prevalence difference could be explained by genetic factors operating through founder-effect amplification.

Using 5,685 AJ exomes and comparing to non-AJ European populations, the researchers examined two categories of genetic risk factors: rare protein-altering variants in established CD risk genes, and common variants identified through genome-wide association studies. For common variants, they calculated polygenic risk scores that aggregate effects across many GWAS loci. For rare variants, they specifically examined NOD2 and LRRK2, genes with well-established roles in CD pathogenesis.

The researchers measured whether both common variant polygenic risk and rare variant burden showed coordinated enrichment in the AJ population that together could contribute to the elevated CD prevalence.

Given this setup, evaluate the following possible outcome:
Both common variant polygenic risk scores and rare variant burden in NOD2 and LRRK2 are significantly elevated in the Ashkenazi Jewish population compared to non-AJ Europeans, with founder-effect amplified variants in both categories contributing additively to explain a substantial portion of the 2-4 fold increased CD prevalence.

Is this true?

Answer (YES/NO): YES